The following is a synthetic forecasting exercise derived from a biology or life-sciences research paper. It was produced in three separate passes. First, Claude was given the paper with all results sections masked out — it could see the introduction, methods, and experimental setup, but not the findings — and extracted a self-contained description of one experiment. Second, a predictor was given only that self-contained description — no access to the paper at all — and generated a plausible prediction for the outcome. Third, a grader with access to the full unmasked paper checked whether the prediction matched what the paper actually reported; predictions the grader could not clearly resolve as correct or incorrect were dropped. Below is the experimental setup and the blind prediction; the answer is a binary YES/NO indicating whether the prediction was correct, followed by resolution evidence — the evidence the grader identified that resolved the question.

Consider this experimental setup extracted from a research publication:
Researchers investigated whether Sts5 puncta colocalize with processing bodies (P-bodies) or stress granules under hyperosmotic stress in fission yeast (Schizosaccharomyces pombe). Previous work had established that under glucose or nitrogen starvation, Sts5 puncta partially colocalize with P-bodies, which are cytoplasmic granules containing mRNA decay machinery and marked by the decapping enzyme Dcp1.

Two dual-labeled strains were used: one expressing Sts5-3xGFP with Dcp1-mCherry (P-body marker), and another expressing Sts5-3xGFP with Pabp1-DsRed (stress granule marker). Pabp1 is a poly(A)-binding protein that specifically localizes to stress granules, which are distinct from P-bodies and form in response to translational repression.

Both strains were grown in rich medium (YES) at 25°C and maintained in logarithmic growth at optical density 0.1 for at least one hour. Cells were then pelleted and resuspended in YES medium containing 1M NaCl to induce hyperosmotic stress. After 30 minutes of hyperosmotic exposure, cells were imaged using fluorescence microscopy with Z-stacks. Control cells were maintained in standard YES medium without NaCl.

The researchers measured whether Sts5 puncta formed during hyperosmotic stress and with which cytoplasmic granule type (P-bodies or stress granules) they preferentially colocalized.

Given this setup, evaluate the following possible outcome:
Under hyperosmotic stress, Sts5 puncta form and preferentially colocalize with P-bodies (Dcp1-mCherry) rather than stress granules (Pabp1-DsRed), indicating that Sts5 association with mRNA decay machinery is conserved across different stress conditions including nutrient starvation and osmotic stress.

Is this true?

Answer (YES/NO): NO